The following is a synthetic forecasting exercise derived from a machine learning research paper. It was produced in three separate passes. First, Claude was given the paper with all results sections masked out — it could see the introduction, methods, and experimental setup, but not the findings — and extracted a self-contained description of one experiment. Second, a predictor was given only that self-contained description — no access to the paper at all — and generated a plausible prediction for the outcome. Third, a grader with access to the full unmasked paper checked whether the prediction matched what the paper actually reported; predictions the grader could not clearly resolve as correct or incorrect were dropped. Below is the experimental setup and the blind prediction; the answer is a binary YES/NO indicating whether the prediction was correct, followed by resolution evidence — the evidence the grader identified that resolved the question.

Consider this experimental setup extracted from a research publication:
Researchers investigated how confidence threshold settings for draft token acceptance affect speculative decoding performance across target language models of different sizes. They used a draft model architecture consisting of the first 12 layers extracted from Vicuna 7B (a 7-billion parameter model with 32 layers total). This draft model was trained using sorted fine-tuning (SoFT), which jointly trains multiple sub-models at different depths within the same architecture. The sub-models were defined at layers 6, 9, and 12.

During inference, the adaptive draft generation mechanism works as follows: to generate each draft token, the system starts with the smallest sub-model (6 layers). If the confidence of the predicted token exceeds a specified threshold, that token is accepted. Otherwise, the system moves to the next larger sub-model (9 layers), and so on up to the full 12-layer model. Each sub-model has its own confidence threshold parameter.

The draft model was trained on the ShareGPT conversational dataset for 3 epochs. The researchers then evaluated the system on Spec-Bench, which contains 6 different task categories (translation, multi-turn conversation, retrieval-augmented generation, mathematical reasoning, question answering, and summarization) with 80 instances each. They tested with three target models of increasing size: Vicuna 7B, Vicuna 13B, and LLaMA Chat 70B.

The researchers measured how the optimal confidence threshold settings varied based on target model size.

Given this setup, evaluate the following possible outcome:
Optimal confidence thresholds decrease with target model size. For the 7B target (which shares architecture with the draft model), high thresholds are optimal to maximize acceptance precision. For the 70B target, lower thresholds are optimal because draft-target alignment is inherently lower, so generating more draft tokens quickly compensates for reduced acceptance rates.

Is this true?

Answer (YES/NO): NO